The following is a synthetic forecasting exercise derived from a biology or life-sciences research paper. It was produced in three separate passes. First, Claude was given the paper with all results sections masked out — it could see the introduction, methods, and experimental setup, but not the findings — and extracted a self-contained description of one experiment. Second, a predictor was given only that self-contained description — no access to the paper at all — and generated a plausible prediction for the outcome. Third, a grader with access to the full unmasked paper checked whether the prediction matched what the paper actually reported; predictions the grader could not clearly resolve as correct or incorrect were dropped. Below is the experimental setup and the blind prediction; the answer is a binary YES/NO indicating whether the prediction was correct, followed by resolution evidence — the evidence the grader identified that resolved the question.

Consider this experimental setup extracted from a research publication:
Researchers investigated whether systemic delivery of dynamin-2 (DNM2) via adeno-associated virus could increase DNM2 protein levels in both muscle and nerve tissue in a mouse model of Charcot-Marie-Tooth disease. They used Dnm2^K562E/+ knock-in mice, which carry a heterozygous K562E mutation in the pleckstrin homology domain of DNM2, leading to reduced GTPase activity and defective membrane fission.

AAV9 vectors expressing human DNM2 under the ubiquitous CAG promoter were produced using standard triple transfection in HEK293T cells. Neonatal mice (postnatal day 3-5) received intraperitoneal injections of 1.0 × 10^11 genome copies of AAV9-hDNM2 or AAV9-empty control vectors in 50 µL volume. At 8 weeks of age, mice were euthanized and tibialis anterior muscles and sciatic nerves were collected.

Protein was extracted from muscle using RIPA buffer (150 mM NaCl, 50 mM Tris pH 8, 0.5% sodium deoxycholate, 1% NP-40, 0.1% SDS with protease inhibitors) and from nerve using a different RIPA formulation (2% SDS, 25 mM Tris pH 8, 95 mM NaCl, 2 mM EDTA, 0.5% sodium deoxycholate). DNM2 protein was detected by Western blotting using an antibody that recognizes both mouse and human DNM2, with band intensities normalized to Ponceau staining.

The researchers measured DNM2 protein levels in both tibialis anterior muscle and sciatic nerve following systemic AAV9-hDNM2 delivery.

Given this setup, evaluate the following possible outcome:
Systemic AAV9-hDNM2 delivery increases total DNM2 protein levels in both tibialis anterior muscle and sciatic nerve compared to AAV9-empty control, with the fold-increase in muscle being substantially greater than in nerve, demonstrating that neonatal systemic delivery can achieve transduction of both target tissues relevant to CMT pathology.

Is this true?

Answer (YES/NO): NO